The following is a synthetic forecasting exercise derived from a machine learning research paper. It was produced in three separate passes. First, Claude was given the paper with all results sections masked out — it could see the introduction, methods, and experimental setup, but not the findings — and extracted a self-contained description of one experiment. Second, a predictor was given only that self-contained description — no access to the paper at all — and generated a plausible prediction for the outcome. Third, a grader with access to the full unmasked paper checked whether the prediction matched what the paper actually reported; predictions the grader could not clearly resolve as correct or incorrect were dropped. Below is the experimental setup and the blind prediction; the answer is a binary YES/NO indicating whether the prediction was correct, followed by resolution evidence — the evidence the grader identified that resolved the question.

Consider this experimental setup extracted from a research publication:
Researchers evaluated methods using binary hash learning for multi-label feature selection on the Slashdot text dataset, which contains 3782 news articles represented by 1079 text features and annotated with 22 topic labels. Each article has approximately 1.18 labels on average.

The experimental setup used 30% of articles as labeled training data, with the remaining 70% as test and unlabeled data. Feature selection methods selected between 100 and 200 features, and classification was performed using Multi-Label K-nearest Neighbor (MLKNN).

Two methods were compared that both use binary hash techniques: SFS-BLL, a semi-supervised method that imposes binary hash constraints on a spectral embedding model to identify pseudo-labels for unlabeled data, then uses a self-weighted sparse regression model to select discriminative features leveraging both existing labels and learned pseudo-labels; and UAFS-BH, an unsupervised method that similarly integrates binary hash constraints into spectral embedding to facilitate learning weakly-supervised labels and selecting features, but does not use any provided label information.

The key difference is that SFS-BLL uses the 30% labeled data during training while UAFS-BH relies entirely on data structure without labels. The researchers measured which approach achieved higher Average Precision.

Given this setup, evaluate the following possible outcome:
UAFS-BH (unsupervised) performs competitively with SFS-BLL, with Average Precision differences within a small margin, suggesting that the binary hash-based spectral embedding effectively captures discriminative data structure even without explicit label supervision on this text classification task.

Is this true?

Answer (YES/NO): YES